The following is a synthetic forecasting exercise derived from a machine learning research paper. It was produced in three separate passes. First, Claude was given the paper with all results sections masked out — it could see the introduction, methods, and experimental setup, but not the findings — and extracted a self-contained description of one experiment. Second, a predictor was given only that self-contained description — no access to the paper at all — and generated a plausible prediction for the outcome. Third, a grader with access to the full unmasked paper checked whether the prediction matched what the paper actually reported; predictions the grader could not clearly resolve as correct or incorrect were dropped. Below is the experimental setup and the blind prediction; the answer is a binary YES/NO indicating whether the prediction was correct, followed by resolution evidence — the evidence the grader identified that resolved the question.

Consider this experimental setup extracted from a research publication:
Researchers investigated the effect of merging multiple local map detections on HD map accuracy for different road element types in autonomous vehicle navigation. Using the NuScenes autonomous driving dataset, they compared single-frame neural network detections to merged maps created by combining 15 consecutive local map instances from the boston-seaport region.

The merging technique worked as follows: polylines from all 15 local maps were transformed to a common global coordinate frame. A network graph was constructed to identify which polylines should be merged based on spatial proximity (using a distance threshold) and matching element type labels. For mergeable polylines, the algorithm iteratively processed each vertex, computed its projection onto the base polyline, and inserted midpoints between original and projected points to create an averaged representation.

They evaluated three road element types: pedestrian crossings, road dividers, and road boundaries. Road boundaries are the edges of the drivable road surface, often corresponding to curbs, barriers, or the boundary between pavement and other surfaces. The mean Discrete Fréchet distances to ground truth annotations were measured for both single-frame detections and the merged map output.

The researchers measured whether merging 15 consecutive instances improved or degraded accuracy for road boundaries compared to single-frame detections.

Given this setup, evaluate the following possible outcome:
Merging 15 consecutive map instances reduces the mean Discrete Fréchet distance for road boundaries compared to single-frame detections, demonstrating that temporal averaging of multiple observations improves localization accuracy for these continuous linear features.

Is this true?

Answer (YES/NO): YES